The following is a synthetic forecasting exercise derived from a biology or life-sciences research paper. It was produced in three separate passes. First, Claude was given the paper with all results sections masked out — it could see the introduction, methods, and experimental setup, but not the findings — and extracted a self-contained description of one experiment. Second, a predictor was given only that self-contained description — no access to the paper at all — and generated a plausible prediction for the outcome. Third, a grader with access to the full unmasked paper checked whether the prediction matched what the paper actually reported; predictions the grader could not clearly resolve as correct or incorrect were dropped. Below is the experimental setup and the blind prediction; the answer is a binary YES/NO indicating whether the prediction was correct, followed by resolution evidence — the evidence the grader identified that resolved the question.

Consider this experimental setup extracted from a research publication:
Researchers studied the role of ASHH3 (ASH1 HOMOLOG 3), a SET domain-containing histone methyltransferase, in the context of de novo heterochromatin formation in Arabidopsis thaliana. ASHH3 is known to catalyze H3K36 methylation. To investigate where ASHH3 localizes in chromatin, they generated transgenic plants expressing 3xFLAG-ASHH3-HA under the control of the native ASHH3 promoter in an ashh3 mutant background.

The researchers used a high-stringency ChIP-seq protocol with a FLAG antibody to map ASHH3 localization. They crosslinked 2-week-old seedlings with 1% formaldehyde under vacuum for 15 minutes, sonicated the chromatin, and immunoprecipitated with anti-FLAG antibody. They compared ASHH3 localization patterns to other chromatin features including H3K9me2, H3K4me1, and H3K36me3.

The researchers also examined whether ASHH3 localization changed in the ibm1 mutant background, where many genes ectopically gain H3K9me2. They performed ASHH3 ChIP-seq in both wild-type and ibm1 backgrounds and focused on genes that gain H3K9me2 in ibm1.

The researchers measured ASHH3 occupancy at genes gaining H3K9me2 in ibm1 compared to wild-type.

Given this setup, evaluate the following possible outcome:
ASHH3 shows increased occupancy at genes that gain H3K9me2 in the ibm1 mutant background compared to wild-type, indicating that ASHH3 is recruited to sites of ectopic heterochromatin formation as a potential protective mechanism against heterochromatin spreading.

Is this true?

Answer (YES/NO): YES